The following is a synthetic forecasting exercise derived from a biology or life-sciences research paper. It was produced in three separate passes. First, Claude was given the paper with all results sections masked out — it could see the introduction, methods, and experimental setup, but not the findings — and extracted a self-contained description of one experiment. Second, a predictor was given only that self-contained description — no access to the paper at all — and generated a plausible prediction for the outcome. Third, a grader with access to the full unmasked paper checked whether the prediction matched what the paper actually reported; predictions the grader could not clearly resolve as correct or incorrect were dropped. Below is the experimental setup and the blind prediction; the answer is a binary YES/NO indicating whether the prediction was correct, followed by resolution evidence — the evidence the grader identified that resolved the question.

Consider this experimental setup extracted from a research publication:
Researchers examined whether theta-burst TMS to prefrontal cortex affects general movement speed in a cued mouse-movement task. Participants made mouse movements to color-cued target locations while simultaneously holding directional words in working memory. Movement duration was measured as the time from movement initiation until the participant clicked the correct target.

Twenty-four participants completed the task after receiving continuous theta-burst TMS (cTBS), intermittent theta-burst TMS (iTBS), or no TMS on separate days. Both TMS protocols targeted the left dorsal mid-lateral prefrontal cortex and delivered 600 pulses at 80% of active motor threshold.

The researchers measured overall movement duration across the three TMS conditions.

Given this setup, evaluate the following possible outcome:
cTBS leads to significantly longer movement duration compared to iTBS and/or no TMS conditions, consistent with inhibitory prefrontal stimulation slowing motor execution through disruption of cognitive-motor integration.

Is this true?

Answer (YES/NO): NO